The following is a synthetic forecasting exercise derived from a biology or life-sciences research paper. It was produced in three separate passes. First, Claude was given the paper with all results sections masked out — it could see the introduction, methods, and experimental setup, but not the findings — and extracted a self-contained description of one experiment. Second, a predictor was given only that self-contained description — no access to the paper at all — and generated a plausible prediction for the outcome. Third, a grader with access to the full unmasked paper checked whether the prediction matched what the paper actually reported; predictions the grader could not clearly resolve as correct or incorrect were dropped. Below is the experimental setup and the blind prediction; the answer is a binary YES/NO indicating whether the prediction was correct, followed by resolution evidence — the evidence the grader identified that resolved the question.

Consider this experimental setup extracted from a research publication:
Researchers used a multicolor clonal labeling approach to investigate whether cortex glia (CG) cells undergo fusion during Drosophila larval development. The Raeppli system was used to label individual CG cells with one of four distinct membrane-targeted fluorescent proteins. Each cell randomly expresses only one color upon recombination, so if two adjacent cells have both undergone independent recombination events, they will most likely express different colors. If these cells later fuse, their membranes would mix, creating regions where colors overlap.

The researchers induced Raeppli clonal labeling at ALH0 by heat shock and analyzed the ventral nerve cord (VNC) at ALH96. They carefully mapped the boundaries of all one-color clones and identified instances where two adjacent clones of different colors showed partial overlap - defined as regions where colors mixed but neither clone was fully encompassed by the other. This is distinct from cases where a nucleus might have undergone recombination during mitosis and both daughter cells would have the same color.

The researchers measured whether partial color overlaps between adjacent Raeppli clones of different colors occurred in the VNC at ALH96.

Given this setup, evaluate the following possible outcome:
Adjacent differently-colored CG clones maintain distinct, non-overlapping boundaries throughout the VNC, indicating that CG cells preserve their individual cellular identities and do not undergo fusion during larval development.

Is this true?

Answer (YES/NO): NO